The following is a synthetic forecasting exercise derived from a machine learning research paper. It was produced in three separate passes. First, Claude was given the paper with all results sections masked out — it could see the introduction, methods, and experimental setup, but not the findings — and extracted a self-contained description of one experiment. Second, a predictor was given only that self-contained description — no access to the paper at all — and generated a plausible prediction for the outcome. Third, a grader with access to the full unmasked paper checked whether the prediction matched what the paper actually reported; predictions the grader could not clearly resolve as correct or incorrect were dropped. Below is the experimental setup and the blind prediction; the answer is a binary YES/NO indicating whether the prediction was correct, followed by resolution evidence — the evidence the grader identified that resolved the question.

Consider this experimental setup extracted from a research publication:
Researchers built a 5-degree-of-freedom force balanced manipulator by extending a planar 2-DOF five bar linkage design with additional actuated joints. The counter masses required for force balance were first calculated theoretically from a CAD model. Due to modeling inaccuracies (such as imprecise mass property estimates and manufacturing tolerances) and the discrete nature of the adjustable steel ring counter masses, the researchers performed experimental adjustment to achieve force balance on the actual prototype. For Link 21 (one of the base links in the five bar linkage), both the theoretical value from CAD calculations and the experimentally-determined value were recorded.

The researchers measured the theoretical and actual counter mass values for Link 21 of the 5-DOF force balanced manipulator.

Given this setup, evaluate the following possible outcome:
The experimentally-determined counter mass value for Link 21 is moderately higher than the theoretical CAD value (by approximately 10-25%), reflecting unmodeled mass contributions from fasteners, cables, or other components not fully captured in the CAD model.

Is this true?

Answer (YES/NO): NO